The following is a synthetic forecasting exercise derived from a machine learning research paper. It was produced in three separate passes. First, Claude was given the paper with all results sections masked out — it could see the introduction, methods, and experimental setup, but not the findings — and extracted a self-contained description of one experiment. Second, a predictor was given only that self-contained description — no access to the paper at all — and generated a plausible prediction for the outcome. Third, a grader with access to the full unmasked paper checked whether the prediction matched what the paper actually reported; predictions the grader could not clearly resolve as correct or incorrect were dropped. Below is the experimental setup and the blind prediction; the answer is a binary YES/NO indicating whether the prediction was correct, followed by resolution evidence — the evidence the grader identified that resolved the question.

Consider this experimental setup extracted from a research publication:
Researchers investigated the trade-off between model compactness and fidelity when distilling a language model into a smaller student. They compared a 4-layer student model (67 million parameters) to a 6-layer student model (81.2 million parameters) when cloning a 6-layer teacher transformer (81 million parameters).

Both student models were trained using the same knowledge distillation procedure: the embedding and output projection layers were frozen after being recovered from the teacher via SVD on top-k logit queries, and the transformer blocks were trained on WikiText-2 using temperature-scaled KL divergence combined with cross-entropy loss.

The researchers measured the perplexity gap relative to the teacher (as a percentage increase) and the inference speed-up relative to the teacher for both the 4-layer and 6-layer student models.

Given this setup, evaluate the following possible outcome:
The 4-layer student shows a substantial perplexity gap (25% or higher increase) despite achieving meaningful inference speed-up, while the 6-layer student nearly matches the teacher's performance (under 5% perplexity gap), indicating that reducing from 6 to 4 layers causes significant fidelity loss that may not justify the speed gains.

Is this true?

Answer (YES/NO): NO